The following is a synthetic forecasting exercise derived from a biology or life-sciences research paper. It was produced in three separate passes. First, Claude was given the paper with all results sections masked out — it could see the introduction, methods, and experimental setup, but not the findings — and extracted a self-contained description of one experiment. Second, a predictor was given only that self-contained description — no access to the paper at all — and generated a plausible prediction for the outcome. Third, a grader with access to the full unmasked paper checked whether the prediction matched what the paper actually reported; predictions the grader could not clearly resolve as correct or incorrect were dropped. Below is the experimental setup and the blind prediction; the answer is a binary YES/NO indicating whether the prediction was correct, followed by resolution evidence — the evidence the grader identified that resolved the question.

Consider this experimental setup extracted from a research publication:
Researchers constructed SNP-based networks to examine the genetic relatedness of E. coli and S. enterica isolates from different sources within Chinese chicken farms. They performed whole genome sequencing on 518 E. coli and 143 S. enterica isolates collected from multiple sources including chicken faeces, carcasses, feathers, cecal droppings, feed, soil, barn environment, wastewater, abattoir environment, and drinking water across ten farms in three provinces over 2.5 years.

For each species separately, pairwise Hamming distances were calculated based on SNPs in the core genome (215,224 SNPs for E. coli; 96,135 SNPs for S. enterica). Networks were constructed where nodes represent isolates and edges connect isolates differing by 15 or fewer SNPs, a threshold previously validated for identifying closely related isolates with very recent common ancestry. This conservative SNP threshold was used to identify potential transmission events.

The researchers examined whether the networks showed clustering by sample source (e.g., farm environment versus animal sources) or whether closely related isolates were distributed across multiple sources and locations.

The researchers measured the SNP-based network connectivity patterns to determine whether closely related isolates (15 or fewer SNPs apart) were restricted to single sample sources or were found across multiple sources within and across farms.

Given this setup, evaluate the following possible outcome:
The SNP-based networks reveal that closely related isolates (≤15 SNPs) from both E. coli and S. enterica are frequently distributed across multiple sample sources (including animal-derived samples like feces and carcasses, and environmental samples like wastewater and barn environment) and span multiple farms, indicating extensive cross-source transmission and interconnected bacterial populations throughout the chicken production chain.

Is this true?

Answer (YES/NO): NO